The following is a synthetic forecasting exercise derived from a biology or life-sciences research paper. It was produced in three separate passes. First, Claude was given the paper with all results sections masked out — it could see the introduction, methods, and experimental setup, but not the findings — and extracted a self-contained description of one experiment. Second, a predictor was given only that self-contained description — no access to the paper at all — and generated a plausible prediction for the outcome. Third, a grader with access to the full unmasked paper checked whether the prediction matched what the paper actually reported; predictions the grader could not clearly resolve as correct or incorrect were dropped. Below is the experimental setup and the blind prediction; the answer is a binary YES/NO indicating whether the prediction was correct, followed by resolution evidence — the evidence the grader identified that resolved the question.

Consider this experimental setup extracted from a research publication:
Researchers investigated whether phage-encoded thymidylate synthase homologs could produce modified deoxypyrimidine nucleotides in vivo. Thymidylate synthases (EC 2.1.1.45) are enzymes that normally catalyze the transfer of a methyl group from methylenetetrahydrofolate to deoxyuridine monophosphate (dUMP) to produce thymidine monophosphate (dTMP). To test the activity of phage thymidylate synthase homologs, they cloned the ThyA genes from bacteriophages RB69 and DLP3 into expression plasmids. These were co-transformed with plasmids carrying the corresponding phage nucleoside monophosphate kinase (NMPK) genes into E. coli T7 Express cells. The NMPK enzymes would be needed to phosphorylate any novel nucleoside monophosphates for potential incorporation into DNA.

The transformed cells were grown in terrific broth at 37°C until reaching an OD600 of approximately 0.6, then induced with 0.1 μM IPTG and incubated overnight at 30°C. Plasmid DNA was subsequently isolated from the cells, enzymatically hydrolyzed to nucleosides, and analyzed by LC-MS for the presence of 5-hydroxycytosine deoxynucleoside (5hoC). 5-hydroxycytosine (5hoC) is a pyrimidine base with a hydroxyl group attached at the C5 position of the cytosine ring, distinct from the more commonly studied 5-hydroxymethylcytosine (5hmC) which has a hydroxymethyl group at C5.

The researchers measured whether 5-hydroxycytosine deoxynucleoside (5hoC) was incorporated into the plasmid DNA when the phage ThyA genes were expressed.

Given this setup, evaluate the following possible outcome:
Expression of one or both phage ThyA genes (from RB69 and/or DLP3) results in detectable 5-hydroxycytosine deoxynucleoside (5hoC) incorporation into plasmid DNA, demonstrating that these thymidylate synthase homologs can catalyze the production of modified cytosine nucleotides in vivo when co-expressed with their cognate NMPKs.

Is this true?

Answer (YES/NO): YES